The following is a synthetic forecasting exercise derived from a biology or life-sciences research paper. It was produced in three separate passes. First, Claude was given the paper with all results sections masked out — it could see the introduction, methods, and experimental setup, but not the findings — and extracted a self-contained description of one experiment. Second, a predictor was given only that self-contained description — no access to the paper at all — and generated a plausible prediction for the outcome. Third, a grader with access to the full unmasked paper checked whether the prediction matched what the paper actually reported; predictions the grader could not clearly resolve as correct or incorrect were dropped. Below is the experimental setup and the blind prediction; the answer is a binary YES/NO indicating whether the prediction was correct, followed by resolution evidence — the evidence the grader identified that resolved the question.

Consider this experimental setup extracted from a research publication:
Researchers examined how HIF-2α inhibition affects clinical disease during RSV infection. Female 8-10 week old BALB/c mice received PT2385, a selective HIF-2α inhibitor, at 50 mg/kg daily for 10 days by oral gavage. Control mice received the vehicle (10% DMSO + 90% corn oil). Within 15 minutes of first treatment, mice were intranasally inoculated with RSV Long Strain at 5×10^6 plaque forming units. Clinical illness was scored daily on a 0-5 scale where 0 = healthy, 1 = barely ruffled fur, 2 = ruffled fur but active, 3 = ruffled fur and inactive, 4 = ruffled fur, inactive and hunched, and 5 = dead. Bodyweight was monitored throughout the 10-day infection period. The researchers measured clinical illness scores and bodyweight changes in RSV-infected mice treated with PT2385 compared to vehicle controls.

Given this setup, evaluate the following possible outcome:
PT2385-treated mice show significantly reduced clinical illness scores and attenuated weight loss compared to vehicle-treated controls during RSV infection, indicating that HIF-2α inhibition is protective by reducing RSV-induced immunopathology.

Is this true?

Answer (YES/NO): NO